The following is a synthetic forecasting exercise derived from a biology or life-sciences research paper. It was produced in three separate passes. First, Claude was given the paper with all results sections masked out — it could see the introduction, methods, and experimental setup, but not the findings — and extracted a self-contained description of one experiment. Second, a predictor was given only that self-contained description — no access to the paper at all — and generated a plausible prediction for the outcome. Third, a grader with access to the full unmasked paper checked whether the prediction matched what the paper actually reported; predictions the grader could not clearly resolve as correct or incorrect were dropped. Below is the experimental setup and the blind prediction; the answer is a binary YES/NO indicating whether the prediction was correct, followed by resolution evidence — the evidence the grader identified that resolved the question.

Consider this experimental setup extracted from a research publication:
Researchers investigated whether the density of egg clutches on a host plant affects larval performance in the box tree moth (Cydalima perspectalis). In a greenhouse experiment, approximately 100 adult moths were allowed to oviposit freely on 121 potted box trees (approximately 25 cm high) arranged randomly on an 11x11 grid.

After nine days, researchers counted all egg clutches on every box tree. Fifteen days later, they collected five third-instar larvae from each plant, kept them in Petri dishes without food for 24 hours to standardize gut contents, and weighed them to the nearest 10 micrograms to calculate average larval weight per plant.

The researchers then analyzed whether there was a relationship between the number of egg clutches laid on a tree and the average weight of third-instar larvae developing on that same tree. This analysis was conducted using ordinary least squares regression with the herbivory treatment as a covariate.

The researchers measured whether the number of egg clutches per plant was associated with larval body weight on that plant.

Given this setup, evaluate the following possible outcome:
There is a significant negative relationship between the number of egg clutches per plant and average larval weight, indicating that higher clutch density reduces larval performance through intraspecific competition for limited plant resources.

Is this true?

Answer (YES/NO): YES